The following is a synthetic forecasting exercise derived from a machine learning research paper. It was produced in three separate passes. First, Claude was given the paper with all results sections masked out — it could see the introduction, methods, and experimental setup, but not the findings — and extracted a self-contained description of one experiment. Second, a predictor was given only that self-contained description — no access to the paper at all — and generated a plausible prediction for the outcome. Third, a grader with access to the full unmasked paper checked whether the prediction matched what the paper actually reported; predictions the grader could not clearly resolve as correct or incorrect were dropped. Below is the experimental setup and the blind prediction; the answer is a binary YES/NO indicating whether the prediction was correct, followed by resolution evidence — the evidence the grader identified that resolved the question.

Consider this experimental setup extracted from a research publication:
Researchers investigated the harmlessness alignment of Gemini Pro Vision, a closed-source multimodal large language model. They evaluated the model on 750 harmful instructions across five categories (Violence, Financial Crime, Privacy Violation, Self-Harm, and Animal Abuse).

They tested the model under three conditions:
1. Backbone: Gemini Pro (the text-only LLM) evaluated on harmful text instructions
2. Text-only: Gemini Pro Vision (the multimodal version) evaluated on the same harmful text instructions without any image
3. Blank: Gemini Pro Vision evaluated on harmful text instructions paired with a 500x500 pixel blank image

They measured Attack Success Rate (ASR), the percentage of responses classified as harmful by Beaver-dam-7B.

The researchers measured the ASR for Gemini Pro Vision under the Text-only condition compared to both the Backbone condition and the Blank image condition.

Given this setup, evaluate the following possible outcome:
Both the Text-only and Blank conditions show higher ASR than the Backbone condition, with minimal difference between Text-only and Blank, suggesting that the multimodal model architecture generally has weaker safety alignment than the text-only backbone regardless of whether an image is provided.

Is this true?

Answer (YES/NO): NO